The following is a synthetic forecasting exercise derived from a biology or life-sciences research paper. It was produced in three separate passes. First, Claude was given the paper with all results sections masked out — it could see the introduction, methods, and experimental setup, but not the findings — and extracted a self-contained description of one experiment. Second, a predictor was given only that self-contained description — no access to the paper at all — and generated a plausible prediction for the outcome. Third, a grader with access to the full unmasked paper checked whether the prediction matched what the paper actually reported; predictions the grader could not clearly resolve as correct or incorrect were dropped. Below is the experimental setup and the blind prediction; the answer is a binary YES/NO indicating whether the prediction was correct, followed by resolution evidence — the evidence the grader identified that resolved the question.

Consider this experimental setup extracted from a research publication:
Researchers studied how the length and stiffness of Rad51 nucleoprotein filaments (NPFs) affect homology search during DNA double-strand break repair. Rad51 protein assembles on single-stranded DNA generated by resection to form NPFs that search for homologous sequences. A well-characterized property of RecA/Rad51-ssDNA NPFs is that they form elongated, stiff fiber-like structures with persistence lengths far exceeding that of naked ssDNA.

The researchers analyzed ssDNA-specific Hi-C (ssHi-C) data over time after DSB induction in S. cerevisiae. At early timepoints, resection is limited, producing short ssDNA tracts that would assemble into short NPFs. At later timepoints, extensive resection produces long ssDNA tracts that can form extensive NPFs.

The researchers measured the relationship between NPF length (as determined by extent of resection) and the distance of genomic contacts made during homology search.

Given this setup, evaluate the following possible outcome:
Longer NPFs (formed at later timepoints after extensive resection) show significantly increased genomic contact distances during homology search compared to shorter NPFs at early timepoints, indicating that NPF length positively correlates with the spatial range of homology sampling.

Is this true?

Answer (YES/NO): YES